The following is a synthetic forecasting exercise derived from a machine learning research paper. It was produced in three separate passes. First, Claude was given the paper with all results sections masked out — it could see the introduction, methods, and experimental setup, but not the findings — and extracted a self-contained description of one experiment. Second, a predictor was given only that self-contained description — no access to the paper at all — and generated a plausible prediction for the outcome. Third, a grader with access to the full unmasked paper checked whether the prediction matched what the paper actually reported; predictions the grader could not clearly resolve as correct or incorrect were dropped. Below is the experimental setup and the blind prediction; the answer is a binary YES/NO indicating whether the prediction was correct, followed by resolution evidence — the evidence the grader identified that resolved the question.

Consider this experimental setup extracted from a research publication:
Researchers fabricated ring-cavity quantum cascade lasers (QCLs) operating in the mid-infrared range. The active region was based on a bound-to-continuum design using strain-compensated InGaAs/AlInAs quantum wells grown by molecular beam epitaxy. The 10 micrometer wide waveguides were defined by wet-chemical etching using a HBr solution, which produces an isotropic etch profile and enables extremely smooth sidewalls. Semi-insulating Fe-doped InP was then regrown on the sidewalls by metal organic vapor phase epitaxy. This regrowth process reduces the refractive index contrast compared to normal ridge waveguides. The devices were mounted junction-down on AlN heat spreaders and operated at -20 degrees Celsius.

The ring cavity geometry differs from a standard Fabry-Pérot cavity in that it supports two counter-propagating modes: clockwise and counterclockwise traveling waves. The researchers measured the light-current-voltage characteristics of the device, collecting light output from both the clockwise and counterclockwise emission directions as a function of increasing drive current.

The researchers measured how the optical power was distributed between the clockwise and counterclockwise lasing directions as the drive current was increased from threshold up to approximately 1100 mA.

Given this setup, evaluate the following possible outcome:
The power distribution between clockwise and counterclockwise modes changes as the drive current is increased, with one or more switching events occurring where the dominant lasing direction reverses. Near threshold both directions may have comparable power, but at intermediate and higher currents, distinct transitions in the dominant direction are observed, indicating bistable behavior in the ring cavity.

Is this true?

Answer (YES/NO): NO